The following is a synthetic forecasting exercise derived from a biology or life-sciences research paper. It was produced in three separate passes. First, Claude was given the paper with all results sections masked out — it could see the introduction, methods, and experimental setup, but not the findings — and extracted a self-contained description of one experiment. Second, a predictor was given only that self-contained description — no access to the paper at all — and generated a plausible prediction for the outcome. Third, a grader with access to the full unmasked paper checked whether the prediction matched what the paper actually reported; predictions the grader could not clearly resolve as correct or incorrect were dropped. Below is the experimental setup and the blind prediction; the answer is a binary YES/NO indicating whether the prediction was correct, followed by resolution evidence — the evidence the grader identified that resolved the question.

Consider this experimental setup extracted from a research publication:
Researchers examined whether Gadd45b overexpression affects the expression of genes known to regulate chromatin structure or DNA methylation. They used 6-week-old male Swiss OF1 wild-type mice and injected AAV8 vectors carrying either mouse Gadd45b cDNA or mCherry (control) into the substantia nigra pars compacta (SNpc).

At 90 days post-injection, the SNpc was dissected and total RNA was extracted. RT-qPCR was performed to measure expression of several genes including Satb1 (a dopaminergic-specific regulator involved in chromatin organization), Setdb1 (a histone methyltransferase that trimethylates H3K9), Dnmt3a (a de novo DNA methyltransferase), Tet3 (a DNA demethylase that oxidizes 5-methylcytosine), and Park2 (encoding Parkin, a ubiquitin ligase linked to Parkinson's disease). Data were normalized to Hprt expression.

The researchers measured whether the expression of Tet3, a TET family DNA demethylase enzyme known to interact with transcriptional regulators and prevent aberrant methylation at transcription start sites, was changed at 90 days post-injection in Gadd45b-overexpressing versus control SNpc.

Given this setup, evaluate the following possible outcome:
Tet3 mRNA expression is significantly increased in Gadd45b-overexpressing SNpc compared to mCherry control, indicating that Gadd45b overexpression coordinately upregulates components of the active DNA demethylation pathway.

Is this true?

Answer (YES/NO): NO